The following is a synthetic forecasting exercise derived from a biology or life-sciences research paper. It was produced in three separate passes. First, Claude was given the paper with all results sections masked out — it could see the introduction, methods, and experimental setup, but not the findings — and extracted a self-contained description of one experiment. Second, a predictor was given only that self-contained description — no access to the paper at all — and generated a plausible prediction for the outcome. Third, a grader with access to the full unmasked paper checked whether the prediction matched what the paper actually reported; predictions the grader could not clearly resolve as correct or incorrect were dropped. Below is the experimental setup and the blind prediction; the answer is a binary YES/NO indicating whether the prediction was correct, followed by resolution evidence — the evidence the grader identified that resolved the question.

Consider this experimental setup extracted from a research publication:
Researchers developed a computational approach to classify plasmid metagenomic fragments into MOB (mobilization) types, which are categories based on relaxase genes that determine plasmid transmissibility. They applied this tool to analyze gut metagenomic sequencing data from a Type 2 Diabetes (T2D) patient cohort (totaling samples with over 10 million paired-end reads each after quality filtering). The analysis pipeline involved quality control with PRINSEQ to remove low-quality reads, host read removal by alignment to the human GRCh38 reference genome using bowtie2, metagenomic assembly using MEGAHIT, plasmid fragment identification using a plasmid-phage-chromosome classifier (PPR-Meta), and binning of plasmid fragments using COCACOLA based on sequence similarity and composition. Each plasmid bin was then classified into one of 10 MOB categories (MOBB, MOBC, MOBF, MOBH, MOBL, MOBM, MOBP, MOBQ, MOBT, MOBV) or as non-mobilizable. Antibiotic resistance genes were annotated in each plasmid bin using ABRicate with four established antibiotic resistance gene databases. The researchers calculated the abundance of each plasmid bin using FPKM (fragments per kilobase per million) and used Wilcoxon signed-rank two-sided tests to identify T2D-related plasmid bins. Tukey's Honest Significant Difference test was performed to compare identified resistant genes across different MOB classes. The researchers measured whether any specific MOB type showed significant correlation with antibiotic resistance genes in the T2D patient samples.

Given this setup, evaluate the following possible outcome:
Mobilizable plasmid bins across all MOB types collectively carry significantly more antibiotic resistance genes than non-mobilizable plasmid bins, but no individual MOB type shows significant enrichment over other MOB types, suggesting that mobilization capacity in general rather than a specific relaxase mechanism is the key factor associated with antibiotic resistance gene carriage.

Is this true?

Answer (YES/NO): NO